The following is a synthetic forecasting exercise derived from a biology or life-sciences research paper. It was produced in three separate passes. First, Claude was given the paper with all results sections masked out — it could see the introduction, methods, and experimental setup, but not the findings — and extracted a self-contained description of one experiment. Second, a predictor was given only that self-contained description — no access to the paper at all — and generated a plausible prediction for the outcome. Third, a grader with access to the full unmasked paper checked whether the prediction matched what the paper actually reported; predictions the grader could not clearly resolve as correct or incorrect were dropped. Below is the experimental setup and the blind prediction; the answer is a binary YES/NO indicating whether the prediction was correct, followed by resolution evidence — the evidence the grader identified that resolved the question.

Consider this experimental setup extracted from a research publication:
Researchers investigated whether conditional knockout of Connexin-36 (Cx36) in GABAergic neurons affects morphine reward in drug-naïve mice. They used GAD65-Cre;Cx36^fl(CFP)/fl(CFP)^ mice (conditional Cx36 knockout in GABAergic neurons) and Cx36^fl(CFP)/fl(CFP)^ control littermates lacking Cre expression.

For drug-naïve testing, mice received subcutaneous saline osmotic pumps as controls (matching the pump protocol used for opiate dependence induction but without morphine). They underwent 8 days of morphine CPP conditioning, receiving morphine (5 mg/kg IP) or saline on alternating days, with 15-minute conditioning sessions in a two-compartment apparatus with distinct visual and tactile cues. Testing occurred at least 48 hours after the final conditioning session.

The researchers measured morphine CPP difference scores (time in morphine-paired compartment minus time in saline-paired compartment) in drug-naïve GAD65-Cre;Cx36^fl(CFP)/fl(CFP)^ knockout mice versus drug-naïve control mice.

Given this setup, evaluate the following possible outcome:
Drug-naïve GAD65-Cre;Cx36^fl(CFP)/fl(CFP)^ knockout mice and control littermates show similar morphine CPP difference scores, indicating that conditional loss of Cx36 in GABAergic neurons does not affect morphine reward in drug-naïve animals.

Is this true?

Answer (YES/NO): YES